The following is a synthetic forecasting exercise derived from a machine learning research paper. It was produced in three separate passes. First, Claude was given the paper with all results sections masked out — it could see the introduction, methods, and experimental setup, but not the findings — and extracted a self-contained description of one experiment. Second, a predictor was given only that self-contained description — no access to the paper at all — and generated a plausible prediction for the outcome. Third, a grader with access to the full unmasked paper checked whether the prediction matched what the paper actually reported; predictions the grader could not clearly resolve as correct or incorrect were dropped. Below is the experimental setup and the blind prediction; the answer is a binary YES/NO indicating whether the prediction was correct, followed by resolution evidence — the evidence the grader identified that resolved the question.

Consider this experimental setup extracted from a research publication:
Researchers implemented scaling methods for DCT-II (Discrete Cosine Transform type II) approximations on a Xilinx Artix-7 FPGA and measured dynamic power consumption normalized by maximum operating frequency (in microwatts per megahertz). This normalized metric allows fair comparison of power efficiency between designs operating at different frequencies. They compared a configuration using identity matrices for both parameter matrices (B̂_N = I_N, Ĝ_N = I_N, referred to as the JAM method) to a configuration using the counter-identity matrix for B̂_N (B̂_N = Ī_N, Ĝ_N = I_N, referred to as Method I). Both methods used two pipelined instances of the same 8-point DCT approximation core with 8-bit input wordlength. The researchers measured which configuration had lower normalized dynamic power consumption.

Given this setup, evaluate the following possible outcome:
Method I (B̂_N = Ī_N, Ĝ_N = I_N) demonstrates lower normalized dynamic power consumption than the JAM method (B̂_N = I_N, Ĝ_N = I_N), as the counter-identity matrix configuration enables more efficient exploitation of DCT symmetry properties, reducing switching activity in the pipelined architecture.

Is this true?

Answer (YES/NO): YES